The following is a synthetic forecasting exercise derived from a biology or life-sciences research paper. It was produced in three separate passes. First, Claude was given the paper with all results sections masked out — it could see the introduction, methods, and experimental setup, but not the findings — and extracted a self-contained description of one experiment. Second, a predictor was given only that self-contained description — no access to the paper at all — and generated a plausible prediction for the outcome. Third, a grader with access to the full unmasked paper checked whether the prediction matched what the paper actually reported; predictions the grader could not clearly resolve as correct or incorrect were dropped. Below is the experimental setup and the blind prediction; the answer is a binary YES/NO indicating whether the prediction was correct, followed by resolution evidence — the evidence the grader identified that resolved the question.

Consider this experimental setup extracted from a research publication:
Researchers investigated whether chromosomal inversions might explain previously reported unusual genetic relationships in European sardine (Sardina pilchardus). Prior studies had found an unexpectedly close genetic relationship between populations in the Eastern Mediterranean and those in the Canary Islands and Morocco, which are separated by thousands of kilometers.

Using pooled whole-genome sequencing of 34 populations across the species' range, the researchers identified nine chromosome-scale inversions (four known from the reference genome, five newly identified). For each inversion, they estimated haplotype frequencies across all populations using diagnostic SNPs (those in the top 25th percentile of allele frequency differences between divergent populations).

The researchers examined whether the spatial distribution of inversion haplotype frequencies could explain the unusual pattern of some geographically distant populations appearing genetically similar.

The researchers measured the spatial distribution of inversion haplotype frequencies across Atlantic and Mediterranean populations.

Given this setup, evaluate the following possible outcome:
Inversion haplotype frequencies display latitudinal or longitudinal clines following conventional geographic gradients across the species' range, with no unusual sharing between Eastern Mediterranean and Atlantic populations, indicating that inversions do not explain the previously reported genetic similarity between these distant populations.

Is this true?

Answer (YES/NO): NO